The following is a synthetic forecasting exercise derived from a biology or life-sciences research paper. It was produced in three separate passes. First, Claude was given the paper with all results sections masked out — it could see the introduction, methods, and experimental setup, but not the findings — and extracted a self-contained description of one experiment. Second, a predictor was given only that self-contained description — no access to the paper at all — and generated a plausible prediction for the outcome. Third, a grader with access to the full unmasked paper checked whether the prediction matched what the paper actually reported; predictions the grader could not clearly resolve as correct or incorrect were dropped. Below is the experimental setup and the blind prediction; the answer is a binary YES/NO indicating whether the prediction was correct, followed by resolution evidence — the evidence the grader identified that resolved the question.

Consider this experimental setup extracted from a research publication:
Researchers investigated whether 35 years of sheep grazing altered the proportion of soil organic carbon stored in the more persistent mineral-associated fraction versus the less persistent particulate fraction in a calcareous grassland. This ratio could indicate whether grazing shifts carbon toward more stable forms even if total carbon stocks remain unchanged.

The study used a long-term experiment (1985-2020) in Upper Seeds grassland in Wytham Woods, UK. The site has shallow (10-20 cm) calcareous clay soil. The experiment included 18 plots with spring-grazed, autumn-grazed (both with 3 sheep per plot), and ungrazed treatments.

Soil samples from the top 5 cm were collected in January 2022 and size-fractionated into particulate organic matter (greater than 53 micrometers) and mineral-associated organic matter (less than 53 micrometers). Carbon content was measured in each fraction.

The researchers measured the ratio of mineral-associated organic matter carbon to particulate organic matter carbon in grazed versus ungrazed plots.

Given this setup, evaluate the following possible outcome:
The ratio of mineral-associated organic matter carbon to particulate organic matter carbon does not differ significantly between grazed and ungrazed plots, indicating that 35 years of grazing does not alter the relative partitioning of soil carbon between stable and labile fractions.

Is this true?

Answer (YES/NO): YES